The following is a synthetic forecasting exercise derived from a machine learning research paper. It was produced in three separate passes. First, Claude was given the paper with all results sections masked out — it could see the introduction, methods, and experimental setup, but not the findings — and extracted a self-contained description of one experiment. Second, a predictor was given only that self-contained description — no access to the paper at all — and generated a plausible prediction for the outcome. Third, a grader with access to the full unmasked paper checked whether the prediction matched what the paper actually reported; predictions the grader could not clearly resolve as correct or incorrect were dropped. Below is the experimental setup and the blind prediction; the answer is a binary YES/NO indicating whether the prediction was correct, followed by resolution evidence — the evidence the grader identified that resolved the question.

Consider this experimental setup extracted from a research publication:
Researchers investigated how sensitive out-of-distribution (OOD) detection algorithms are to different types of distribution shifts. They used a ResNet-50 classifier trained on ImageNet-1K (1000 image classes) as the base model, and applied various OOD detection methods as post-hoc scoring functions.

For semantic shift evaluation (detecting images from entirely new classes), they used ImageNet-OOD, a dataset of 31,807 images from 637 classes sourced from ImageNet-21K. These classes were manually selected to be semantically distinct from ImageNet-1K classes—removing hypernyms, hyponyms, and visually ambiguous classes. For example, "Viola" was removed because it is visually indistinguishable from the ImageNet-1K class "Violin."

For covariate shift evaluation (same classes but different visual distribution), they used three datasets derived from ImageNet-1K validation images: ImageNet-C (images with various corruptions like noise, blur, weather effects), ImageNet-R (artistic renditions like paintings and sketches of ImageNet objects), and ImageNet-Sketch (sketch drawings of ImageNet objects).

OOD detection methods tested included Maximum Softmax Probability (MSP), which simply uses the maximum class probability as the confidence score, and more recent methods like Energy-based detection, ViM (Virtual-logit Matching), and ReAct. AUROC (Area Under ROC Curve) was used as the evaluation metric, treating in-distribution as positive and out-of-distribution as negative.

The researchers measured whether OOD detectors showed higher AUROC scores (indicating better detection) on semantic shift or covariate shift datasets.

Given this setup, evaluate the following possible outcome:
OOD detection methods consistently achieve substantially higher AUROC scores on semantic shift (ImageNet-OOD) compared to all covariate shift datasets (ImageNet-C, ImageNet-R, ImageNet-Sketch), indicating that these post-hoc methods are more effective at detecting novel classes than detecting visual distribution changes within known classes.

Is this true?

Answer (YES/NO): NO